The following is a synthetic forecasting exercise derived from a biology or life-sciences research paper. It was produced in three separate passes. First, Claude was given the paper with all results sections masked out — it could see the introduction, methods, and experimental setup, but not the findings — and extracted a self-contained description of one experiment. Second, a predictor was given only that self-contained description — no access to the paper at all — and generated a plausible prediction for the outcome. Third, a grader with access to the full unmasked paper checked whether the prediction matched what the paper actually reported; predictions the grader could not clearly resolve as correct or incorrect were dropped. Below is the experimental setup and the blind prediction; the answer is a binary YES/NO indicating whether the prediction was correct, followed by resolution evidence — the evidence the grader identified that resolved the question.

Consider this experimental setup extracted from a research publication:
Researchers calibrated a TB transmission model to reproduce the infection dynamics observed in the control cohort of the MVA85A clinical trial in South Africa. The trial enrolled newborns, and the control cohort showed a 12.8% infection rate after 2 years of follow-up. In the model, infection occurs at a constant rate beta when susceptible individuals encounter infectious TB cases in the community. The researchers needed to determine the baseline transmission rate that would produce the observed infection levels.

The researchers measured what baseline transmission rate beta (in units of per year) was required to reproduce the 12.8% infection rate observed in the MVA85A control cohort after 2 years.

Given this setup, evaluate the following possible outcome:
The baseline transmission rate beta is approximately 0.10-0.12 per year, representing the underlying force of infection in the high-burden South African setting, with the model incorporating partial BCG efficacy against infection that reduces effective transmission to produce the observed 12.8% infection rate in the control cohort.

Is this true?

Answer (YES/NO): NO